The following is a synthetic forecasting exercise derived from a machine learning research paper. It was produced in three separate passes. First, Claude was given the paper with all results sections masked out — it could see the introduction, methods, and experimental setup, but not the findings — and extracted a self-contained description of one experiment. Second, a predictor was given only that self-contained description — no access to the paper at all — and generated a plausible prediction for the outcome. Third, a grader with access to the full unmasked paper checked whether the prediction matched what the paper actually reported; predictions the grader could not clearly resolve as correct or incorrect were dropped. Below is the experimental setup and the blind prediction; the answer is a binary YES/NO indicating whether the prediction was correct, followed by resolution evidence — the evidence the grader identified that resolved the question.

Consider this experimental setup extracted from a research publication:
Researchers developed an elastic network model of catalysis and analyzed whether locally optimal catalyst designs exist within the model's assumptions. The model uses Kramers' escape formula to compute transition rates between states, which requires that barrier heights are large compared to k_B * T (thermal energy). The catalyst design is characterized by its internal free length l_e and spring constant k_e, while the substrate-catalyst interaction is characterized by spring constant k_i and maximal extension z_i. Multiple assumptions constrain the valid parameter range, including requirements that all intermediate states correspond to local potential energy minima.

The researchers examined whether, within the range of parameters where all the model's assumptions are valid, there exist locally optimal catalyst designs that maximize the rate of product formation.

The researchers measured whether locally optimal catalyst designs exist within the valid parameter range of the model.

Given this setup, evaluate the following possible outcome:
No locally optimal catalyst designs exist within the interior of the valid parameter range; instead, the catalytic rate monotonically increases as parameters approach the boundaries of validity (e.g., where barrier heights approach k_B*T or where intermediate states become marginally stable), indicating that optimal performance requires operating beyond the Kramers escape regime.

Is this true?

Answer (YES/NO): NO